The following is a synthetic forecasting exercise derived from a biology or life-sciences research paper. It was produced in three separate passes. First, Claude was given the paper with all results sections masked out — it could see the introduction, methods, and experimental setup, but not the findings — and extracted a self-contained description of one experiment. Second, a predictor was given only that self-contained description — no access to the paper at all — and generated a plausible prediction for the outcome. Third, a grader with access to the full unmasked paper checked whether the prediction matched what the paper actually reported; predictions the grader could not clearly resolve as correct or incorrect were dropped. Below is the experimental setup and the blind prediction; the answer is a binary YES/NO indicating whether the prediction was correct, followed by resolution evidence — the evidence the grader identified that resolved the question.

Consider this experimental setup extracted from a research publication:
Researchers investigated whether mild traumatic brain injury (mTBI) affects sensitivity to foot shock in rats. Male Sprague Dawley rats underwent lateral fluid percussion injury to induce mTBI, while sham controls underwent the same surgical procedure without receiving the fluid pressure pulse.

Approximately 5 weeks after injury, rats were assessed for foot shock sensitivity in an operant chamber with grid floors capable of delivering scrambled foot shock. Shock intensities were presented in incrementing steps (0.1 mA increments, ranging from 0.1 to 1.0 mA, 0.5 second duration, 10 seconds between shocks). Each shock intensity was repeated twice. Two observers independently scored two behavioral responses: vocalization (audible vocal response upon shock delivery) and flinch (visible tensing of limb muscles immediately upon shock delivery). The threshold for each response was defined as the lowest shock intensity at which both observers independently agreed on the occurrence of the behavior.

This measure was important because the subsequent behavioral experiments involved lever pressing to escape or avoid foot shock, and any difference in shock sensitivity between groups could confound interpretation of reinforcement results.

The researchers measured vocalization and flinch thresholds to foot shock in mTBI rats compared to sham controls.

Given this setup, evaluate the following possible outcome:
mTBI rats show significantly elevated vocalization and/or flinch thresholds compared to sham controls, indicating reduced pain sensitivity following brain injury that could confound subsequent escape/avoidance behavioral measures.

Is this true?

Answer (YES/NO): NO